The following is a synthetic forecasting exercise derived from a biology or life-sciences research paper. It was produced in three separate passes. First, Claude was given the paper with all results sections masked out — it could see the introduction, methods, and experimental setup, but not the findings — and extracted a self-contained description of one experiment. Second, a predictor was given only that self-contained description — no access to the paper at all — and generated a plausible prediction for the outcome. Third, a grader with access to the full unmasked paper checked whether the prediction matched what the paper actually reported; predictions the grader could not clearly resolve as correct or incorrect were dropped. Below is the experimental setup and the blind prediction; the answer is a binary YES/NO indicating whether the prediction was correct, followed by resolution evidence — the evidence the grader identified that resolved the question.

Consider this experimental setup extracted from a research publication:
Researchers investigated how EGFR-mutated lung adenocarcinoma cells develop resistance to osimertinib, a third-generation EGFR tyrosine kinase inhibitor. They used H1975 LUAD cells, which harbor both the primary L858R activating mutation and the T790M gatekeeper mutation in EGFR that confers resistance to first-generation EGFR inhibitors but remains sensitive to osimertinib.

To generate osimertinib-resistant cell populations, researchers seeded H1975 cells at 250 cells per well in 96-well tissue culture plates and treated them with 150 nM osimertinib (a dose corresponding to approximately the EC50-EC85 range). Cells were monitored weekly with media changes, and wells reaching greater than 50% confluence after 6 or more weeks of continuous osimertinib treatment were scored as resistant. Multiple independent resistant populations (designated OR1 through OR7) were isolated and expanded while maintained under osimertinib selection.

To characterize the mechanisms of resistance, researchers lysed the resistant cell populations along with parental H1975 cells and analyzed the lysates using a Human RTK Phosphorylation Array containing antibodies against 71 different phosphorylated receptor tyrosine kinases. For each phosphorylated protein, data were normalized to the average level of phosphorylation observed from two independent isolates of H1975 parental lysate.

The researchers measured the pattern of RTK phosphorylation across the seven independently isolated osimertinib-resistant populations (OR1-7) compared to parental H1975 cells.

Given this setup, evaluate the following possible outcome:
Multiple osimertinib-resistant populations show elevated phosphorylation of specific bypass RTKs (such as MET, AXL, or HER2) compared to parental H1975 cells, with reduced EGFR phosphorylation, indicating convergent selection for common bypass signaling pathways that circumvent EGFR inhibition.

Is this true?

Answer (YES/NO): NO